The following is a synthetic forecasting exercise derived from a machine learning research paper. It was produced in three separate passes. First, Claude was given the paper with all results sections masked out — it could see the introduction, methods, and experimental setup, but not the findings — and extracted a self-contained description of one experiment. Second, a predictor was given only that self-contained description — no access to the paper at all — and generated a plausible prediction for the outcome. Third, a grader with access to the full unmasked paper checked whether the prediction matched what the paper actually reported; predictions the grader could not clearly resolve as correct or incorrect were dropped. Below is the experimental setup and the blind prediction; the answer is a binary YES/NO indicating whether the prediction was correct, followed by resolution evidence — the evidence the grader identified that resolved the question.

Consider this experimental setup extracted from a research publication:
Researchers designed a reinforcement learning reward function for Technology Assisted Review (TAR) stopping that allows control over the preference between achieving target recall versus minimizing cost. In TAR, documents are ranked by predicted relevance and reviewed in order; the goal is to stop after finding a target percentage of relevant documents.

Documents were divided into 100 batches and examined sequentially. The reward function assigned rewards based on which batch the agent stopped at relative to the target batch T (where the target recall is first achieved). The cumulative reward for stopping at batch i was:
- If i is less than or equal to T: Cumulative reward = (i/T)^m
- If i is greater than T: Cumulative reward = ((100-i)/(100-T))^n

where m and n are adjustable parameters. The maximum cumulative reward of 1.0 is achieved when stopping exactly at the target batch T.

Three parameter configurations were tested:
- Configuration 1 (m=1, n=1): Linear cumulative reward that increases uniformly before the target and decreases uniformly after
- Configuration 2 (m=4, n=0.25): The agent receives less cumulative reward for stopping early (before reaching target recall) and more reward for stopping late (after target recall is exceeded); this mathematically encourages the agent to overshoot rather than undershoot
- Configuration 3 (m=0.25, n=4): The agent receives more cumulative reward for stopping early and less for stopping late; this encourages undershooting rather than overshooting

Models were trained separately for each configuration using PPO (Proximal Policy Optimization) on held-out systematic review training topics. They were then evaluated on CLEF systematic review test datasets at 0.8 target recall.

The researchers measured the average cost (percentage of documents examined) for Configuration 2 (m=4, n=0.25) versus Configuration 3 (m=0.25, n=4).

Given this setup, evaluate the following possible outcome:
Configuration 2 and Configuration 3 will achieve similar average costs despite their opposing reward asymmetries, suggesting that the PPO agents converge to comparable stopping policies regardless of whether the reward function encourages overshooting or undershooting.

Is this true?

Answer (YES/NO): NO